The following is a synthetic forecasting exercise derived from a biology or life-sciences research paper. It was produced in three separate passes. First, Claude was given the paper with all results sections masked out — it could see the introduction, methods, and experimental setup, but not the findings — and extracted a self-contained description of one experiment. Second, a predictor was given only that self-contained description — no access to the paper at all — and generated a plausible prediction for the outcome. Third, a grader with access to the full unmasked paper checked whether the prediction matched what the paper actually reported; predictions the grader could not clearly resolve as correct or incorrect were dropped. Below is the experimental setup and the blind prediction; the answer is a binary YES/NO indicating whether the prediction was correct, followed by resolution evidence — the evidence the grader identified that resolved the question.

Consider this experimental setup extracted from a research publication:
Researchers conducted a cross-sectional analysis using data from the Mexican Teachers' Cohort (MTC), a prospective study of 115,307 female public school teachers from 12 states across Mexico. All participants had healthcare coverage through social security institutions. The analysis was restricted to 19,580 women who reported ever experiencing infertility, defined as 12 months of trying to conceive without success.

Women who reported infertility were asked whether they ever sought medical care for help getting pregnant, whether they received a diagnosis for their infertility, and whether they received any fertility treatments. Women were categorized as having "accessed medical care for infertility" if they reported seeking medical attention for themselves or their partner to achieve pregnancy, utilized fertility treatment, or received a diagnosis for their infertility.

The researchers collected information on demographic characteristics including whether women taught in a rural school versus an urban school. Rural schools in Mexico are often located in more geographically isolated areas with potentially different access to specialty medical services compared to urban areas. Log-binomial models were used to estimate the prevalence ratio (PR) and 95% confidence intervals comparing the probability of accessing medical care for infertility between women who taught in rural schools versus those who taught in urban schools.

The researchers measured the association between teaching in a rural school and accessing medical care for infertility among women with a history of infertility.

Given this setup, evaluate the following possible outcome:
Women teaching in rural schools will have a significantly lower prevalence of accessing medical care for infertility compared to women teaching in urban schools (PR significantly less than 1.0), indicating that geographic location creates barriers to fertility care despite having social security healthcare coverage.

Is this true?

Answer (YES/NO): YES